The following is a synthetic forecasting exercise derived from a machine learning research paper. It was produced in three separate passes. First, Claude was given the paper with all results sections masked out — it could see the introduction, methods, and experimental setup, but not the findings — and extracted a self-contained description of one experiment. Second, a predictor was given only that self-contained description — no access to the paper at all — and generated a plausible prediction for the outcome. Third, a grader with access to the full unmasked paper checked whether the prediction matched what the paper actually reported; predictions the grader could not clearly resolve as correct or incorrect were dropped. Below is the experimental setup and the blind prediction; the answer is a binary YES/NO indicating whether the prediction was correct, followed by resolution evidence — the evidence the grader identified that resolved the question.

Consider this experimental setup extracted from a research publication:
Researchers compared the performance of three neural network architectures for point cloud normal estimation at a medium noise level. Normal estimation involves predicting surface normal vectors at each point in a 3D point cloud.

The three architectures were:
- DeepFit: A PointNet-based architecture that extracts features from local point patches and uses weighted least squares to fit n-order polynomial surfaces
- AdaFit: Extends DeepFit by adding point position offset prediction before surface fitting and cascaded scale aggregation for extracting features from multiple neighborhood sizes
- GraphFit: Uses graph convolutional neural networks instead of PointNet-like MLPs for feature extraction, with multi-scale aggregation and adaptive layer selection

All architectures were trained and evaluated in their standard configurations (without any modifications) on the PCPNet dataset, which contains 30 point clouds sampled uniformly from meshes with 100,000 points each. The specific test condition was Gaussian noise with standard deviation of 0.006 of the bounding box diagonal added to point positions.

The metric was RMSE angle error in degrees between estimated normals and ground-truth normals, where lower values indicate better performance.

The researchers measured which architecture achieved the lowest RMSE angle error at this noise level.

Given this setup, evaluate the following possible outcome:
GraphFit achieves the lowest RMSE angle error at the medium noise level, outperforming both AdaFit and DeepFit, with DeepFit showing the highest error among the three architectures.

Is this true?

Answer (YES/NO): YES